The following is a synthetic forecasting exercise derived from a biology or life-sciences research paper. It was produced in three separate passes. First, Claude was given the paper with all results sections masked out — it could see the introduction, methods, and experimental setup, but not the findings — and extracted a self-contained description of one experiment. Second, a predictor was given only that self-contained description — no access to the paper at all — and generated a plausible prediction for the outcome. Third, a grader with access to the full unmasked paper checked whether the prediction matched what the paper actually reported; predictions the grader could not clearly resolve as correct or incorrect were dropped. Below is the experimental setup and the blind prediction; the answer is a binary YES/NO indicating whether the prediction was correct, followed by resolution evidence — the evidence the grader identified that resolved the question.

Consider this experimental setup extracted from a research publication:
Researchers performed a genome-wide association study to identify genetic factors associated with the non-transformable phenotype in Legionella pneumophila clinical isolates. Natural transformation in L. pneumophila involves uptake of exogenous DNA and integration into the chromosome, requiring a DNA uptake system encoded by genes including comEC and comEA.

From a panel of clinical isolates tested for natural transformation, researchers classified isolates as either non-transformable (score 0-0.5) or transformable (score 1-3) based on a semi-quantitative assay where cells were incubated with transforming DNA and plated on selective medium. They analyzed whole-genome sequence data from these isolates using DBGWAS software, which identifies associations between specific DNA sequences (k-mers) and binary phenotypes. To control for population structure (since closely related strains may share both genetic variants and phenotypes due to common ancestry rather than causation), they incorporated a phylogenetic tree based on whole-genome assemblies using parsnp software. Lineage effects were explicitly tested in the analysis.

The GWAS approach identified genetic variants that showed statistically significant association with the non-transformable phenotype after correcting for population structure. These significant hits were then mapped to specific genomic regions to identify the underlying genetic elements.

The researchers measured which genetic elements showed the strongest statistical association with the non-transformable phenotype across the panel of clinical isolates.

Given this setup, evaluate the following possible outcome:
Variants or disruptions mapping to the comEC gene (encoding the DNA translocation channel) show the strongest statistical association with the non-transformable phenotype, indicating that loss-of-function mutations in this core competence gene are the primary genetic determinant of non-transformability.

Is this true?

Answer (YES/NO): NO